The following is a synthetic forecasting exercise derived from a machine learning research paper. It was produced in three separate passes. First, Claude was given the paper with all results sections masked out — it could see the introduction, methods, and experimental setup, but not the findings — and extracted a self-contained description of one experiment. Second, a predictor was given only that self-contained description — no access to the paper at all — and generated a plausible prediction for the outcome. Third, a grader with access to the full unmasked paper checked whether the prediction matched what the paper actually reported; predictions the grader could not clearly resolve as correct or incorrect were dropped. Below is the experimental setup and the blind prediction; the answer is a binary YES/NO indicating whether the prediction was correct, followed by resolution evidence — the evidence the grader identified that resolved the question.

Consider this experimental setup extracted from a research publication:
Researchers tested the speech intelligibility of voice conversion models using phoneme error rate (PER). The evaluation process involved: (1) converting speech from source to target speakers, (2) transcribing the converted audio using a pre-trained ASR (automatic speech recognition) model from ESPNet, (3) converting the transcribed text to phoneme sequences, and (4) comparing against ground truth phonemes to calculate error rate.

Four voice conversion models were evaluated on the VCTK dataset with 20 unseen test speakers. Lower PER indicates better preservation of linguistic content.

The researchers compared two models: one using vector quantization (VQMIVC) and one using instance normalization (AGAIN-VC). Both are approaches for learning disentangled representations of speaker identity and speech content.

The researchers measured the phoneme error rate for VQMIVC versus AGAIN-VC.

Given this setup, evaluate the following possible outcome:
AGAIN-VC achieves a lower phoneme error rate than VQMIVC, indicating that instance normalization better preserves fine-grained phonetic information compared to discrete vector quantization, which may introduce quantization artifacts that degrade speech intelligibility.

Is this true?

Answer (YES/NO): YES